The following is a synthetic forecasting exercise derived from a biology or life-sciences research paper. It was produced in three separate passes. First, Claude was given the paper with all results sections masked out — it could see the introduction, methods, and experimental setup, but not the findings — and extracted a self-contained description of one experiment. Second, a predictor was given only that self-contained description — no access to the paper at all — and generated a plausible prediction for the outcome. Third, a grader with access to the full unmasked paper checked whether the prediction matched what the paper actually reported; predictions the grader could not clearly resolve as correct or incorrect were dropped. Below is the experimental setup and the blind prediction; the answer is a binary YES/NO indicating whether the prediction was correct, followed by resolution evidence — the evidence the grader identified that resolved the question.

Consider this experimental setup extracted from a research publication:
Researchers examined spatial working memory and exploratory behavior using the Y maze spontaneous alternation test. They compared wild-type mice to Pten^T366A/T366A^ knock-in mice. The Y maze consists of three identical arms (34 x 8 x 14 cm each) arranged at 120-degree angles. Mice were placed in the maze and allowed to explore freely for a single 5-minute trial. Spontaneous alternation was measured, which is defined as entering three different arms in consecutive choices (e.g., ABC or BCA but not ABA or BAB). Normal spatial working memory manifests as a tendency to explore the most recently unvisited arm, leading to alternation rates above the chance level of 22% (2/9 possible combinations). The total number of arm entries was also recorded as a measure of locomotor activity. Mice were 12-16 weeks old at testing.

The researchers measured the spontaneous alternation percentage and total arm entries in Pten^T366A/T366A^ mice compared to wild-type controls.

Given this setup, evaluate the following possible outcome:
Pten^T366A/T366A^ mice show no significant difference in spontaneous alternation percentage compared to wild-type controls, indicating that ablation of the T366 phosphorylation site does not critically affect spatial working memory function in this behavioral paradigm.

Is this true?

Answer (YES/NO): NO